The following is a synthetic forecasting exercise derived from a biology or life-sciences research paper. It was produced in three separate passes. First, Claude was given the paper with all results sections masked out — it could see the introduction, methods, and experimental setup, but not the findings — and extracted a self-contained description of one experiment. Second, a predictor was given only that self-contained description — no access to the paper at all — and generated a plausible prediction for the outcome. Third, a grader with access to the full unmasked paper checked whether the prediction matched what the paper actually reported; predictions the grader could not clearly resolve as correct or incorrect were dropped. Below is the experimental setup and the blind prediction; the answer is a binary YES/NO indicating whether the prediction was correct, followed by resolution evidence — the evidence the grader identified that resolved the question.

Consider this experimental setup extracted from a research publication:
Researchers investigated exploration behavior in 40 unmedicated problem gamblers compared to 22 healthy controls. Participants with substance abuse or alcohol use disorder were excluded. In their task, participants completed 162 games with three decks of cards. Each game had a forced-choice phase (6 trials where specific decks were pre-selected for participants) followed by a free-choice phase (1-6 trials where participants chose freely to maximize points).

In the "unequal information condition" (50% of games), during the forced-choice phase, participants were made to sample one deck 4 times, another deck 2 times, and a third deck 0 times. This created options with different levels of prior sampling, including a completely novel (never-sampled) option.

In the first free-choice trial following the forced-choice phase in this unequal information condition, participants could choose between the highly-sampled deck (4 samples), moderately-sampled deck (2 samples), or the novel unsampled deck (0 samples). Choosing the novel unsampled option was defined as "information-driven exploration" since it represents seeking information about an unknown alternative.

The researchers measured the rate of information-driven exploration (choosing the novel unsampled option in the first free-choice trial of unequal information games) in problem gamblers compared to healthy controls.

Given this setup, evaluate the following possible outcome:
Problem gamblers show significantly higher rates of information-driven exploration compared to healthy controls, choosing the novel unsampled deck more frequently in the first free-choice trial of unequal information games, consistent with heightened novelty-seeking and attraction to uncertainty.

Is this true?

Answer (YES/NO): NO